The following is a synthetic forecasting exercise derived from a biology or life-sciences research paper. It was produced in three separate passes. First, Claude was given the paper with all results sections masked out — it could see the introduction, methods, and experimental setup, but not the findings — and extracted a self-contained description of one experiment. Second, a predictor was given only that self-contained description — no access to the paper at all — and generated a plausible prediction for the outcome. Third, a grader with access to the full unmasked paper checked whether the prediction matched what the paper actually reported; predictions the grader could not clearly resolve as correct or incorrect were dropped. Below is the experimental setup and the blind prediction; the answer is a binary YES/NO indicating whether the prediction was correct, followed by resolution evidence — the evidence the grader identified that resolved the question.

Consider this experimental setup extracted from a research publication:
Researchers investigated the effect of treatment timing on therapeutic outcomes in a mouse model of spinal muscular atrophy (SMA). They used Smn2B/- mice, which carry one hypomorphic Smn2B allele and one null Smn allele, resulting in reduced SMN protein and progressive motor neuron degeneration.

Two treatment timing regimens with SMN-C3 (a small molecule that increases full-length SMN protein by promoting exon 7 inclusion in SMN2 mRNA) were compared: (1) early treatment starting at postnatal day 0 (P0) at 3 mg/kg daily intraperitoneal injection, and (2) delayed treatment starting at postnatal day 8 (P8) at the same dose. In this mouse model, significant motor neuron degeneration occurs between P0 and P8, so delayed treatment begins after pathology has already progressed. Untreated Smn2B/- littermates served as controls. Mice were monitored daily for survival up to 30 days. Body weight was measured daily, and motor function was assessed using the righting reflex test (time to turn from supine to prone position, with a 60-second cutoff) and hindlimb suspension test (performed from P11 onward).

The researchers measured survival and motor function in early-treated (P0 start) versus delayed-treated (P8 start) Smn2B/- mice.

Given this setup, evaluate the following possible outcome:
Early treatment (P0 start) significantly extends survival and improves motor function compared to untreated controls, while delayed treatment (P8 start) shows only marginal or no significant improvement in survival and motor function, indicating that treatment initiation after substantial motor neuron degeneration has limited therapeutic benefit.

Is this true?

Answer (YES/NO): YES